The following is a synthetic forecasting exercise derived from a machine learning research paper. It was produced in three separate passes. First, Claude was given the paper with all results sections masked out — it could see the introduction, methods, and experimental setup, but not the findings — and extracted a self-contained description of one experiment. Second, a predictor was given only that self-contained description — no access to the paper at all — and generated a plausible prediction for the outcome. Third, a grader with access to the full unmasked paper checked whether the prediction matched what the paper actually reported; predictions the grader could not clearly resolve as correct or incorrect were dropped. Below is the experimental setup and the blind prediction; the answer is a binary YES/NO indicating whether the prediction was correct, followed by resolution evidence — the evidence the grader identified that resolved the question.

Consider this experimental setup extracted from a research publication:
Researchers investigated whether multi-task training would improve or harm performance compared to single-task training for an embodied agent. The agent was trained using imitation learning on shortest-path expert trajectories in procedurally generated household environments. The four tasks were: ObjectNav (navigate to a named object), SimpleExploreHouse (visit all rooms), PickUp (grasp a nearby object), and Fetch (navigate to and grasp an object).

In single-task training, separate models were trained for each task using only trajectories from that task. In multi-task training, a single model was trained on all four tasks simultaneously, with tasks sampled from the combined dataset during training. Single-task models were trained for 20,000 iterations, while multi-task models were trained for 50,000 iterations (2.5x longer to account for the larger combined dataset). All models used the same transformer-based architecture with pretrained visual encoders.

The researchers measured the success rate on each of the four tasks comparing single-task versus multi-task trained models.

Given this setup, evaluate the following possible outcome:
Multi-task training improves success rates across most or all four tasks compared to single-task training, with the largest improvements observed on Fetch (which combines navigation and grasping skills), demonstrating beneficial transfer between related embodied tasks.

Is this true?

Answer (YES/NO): NO